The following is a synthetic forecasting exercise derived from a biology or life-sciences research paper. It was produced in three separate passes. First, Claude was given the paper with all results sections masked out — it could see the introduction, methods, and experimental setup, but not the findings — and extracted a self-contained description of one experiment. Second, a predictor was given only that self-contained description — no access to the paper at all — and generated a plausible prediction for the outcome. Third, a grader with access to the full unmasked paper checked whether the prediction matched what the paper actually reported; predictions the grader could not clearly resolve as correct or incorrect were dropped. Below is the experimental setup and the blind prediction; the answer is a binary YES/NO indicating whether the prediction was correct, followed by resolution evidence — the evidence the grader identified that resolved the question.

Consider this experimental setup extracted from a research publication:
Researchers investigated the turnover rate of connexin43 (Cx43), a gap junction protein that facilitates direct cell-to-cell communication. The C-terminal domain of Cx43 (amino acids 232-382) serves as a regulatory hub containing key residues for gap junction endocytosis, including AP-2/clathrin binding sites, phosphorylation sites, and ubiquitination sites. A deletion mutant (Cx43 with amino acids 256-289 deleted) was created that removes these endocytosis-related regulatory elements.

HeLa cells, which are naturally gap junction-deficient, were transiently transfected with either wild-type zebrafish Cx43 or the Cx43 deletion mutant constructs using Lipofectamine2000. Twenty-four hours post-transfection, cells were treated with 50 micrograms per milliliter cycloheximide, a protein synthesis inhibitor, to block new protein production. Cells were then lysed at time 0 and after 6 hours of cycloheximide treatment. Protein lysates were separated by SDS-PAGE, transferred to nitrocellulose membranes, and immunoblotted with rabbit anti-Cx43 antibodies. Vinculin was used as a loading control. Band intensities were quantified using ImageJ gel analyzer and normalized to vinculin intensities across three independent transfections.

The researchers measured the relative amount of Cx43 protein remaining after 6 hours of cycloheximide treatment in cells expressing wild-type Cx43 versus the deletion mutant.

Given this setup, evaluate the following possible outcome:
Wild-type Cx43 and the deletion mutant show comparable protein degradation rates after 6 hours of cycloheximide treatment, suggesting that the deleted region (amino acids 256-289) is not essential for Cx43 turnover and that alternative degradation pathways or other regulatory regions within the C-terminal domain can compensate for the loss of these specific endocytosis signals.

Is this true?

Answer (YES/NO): NO